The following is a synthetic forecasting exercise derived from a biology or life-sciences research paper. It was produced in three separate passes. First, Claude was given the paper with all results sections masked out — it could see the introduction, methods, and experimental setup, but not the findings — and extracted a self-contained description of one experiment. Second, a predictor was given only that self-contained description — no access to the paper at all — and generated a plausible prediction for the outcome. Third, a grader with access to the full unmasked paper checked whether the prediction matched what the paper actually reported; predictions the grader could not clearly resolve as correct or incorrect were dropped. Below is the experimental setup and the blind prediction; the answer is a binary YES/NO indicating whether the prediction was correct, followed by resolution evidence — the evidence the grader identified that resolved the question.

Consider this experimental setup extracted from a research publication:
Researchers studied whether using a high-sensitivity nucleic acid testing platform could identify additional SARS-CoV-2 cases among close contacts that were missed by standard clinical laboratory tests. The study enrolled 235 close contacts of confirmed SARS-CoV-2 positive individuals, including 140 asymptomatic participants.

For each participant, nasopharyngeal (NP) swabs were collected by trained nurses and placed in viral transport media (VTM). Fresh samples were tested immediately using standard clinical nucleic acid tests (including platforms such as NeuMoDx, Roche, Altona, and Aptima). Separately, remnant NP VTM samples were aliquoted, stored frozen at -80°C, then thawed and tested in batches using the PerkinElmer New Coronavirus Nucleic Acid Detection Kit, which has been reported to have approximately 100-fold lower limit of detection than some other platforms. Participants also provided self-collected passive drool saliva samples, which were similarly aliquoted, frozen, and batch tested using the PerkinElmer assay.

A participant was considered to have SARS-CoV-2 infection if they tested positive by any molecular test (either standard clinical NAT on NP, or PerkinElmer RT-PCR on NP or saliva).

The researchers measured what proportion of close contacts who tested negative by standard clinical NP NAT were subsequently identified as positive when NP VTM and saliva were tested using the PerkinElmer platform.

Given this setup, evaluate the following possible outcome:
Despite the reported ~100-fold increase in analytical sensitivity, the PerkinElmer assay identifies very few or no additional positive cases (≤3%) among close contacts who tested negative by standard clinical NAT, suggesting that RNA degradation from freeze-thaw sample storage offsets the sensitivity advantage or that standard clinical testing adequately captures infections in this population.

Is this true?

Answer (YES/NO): NO